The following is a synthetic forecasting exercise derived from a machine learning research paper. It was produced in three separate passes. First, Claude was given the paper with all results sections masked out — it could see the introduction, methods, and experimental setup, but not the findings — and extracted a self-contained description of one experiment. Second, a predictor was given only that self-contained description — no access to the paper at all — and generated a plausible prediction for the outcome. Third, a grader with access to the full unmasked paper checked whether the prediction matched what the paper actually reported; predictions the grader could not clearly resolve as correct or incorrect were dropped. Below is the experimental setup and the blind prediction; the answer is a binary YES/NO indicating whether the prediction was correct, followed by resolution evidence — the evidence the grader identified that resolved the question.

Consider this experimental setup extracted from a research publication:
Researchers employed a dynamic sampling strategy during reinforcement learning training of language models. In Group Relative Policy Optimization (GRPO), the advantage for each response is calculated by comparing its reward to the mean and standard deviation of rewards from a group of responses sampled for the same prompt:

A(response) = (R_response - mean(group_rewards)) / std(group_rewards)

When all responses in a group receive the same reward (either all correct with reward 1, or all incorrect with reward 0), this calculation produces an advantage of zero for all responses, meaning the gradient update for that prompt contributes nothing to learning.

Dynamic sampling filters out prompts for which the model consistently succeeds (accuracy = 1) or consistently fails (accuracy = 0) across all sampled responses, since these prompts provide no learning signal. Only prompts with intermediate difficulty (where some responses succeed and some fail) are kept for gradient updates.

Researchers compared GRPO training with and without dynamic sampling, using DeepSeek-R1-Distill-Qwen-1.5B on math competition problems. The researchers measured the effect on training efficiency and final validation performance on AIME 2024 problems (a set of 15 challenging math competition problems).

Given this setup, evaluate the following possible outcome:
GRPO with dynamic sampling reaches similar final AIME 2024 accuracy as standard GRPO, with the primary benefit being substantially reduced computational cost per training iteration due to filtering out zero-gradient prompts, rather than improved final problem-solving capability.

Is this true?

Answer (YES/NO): NO